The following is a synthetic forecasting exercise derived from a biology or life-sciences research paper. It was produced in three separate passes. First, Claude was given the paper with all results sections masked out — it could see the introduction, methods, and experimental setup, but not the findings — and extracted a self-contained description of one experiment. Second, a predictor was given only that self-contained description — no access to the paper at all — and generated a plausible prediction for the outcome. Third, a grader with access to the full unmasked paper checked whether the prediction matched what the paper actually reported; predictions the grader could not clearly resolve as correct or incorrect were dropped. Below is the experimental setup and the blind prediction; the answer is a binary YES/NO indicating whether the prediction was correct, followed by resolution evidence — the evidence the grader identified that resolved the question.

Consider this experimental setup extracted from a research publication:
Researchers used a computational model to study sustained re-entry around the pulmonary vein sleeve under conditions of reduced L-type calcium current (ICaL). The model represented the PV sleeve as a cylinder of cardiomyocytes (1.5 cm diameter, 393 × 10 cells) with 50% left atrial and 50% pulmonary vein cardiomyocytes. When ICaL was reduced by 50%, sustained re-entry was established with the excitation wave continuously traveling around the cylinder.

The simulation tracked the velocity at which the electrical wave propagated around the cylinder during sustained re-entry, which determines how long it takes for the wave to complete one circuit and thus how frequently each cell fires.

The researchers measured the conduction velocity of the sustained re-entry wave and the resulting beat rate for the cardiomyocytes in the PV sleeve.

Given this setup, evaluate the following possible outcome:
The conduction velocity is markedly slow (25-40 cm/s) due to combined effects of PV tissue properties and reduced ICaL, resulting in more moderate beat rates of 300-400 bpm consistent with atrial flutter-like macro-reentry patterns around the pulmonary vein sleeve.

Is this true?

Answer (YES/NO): YES